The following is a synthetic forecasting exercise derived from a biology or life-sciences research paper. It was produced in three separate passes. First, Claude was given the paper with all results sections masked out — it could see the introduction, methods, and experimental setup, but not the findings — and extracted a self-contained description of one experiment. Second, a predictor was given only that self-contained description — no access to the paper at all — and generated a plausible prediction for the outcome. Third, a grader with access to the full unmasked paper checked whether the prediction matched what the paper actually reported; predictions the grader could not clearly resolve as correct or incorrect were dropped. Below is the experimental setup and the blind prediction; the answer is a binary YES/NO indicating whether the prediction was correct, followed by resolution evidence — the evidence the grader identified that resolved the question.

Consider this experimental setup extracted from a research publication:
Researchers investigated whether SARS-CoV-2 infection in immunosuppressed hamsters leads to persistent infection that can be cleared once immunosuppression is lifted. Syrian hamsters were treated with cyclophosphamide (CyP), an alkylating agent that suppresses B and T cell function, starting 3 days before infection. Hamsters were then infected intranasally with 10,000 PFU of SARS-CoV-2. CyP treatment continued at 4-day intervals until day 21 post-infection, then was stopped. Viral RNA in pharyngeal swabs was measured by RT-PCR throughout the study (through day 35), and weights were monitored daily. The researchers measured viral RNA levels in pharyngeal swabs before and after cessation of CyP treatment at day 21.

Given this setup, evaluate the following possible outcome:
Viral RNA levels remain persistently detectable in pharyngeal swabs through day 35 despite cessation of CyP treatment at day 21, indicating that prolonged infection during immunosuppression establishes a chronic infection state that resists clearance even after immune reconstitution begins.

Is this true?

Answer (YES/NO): NO